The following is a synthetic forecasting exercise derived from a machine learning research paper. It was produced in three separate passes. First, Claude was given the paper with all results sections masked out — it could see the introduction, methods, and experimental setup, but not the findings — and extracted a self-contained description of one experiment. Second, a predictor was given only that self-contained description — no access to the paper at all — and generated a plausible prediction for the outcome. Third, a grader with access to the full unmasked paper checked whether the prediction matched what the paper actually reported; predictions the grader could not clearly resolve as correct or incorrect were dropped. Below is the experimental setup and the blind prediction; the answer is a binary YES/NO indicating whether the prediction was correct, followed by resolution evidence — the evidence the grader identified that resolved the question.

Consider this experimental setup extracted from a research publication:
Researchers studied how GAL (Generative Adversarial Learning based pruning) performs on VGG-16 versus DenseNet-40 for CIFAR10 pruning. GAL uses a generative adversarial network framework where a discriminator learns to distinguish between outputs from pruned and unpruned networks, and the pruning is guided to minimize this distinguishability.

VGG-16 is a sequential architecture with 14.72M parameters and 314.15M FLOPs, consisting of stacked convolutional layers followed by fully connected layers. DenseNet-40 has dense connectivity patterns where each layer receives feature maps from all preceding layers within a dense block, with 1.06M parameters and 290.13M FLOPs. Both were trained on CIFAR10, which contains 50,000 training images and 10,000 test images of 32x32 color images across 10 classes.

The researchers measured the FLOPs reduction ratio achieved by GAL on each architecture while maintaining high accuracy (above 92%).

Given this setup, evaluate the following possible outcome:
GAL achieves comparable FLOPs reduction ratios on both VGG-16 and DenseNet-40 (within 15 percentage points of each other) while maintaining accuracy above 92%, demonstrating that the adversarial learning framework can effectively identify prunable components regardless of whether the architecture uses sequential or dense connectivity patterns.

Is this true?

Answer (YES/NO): YES